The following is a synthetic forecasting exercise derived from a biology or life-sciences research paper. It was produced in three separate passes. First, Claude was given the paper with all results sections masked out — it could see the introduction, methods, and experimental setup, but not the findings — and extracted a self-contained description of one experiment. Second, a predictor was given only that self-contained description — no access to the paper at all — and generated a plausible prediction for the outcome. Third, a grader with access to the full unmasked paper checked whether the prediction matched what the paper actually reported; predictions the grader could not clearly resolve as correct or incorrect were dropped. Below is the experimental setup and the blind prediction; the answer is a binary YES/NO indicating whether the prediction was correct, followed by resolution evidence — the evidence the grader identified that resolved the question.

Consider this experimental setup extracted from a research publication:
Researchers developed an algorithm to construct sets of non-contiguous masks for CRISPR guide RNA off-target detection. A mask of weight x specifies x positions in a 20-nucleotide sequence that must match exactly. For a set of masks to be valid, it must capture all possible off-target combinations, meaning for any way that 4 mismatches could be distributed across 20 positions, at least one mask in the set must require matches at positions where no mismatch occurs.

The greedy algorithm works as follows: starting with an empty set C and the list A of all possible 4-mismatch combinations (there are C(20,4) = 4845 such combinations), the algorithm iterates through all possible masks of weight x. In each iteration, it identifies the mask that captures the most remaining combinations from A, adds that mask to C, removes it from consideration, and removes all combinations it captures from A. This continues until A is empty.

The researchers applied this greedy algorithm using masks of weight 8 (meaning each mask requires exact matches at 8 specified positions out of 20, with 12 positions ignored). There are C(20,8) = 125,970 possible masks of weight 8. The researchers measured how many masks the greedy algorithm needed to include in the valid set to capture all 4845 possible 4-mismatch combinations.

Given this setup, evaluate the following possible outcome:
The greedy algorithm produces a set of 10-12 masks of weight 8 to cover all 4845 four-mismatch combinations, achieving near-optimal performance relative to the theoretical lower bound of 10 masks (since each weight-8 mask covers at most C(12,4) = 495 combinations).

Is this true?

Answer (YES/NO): NO